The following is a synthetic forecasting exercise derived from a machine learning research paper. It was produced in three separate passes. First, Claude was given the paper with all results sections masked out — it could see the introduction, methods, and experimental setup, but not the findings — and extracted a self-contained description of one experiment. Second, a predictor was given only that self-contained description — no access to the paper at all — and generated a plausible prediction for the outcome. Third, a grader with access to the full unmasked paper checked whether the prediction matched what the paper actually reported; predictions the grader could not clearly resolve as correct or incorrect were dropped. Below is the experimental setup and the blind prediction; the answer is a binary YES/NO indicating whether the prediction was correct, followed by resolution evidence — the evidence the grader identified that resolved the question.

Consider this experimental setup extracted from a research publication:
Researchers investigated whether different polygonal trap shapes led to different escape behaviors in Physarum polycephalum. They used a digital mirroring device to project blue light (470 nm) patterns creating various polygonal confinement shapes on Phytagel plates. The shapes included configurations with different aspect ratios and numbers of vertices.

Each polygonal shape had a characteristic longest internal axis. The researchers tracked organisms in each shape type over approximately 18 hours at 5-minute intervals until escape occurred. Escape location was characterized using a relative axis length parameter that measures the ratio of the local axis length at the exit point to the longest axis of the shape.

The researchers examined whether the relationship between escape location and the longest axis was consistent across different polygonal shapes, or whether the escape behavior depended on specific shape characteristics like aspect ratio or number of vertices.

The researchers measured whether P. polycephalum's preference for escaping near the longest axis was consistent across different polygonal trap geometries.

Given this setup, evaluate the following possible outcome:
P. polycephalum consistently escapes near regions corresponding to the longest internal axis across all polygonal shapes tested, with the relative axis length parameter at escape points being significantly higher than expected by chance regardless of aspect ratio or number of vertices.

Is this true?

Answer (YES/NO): YES